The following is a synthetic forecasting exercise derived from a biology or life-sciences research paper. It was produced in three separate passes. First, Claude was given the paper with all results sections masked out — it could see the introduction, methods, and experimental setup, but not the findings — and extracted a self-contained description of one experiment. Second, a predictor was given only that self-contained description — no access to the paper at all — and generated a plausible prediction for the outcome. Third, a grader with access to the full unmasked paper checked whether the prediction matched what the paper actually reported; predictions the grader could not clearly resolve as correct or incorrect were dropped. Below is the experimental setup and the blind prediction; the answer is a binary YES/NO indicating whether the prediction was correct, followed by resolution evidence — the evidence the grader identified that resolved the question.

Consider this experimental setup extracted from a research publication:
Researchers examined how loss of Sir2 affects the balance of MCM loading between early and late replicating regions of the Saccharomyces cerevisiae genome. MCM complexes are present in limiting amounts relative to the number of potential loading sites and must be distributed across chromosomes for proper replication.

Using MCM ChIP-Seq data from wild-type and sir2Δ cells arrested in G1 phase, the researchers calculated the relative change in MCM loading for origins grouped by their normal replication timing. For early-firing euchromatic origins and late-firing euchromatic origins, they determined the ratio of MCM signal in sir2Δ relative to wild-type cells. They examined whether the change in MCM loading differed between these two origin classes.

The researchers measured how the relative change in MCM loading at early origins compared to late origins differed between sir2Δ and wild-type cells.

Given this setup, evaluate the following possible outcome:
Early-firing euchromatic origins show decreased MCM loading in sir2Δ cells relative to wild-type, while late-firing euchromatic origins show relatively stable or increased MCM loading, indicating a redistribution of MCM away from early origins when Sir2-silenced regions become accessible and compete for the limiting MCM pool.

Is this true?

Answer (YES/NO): NO